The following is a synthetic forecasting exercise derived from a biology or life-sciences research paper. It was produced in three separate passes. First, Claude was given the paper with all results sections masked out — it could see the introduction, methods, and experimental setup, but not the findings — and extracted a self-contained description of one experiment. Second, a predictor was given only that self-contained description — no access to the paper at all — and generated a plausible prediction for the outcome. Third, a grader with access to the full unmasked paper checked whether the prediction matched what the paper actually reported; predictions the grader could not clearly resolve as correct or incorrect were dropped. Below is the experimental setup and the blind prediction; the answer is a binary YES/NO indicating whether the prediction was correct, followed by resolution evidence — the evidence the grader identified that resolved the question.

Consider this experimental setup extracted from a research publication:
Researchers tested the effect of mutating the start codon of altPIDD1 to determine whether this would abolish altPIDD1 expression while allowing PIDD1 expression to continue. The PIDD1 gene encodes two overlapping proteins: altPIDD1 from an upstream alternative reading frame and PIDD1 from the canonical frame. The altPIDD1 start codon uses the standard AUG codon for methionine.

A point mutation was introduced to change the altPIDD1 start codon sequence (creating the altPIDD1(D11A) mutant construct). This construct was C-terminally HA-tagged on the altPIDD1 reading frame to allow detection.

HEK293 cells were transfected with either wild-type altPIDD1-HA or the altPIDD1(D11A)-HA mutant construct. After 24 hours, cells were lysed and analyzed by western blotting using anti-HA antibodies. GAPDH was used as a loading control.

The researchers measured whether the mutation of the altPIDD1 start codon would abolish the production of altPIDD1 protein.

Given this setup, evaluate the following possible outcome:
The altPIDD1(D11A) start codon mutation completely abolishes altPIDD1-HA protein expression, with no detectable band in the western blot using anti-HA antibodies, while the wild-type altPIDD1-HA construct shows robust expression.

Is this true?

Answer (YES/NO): NO